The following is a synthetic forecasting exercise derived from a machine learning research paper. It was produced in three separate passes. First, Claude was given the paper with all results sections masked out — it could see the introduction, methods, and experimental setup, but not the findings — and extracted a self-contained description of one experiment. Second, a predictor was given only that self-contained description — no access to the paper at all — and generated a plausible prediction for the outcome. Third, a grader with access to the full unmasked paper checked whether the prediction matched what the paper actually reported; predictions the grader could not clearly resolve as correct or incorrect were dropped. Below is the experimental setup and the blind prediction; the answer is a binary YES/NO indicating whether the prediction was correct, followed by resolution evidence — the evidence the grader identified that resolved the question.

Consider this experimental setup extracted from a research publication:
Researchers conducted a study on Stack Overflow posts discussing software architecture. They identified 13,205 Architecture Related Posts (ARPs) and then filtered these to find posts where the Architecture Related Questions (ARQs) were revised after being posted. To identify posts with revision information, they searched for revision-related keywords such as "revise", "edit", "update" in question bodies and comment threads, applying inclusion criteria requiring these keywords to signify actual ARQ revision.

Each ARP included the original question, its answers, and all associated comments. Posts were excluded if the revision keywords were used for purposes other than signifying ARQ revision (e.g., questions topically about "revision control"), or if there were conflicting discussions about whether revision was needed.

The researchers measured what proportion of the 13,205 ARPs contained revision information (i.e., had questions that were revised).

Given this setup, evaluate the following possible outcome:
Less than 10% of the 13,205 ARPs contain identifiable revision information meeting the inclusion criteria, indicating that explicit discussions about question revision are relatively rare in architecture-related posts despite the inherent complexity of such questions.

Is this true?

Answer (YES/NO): NO